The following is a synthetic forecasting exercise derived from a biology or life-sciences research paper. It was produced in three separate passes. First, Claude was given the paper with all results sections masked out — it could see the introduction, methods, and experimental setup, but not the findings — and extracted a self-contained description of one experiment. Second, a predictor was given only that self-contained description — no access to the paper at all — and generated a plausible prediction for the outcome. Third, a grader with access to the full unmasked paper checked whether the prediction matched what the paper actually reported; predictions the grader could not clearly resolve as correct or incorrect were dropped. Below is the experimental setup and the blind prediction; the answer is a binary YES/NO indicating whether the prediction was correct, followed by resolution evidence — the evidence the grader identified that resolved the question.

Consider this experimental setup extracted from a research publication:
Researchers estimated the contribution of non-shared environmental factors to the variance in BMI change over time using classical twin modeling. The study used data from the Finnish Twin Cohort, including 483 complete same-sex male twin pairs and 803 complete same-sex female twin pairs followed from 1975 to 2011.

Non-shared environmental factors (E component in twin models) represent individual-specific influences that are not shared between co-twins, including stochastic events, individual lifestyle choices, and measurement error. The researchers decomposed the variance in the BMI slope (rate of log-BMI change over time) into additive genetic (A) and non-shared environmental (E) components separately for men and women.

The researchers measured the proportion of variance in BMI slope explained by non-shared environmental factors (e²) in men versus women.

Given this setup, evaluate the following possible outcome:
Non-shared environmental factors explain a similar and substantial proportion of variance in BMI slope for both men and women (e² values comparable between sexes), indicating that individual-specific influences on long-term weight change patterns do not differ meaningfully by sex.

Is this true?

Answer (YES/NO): NO